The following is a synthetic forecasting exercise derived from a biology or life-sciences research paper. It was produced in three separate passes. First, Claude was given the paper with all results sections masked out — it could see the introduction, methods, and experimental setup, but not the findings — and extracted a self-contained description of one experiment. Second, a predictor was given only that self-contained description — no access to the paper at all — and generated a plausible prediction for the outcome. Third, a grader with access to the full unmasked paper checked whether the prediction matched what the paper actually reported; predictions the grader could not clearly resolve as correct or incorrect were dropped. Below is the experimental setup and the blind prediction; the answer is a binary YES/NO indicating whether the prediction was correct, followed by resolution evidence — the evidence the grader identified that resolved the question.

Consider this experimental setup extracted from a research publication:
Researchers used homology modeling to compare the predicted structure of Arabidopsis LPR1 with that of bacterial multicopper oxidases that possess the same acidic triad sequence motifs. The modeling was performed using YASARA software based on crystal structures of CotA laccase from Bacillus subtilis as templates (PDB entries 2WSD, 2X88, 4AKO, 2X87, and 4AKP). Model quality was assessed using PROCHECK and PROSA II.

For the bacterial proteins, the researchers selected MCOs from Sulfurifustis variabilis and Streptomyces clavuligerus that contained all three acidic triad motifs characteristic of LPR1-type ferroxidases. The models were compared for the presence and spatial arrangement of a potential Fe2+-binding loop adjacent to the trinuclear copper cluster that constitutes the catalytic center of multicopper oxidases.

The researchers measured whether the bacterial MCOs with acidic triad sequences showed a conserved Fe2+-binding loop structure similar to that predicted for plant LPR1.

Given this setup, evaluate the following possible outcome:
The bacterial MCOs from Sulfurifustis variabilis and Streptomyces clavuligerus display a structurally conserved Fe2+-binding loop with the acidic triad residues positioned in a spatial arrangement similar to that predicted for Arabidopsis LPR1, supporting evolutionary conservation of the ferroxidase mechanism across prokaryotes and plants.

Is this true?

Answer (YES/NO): YES